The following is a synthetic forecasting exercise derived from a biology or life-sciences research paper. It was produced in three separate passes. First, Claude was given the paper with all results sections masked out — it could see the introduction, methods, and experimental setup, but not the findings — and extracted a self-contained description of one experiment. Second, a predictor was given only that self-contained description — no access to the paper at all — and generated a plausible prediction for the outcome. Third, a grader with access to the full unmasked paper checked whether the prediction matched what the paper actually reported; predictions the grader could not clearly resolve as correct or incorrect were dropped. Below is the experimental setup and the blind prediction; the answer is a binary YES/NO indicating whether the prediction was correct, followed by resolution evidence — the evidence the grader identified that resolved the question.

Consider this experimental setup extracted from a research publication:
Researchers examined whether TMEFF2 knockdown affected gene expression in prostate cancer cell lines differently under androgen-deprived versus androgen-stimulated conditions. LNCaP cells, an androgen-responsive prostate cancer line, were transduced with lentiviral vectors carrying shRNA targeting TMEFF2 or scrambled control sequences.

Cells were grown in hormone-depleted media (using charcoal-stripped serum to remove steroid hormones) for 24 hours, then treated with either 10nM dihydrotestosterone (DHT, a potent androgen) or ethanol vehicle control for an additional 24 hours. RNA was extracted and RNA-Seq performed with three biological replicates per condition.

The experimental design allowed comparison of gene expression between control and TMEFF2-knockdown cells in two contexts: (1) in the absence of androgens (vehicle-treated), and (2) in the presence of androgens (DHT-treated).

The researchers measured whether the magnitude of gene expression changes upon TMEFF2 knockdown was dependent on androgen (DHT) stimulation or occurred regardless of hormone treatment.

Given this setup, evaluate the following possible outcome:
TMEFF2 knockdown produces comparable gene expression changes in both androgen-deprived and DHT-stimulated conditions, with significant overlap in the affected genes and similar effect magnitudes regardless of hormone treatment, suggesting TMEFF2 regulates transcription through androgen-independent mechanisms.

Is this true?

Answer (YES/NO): NO